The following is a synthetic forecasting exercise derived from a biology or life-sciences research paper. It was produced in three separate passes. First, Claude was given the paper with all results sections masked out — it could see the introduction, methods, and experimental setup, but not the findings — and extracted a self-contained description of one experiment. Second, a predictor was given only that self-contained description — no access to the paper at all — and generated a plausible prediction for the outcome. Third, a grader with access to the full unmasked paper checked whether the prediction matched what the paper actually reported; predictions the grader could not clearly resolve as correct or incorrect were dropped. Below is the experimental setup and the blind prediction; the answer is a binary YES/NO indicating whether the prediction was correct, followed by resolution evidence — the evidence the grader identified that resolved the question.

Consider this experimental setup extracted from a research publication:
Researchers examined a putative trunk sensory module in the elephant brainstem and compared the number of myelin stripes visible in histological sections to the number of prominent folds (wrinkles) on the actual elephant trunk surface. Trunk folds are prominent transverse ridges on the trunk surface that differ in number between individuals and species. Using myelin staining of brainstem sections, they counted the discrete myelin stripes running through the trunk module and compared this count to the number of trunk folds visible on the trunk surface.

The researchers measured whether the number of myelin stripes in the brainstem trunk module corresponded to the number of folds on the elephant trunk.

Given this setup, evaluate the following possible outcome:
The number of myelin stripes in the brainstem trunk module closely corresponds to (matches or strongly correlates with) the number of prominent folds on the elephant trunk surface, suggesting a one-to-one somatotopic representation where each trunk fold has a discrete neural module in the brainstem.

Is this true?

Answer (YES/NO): YES